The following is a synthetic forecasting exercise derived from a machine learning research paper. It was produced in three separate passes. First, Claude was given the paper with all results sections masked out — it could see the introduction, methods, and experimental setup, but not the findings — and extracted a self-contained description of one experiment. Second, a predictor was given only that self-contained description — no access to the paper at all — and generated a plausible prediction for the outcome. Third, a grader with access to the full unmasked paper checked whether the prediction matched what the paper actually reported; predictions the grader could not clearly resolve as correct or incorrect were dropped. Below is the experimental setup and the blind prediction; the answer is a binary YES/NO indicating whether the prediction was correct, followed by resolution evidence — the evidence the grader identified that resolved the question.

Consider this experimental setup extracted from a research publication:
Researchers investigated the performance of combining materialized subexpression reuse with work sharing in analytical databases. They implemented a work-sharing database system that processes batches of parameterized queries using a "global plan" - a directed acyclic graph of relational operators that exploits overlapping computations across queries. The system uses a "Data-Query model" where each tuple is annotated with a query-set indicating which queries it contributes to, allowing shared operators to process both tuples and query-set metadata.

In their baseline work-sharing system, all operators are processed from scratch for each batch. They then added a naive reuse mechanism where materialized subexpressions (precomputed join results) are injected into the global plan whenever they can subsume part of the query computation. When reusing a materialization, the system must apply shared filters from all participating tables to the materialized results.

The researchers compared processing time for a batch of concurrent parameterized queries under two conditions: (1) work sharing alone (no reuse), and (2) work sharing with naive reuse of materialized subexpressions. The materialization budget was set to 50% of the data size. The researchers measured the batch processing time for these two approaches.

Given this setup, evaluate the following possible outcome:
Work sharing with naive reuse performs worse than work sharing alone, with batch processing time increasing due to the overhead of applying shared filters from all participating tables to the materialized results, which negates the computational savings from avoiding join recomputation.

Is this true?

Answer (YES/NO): YES